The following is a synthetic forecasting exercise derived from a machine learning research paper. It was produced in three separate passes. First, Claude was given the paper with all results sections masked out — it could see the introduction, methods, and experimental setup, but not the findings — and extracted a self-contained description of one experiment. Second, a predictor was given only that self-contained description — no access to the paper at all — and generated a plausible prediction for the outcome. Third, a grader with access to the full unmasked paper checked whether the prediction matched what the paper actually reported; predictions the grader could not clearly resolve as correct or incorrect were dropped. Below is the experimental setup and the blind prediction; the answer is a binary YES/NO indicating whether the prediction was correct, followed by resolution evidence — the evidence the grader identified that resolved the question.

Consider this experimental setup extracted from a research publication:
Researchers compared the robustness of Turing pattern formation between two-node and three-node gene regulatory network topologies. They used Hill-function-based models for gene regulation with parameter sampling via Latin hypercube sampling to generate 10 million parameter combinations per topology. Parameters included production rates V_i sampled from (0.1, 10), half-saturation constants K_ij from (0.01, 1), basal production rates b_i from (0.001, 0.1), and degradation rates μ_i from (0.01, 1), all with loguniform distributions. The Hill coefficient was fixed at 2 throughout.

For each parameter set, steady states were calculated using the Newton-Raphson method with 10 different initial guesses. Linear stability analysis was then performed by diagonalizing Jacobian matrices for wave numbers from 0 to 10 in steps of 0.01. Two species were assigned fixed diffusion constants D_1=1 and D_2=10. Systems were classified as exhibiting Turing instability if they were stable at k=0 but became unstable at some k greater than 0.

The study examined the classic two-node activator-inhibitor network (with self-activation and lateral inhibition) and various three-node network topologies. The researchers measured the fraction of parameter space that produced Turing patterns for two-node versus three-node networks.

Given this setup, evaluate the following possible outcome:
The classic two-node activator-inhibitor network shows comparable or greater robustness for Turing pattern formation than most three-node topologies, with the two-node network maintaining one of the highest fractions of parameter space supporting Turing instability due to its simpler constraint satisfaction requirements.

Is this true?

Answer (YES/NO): NO